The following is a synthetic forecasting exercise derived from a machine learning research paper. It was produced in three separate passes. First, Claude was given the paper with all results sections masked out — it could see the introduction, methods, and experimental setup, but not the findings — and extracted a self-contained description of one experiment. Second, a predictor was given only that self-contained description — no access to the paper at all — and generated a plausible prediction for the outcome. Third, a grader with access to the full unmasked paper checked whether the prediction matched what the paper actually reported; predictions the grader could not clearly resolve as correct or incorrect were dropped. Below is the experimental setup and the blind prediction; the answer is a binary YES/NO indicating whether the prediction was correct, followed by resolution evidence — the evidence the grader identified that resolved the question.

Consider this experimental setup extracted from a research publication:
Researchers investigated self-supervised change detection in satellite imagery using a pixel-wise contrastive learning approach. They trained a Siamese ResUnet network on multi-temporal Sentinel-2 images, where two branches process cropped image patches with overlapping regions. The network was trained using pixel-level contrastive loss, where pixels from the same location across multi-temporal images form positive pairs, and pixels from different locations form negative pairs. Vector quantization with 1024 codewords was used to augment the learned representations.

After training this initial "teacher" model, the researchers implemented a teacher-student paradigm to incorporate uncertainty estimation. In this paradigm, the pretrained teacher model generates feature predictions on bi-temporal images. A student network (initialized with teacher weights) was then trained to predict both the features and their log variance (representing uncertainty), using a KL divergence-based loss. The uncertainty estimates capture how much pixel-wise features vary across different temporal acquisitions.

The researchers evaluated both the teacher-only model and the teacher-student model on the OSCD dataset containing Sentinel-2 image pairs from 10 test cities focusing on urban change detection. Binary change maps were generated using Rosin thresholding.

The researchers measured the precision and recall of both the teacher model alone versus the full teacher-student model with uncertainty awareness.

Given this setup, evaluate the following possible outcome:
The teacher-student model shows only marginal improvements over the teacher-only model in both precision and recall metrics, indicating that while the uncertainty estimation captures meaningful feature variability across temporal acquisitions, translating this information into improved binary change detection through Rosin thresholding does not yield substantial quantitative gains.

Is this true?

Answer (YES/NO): NO